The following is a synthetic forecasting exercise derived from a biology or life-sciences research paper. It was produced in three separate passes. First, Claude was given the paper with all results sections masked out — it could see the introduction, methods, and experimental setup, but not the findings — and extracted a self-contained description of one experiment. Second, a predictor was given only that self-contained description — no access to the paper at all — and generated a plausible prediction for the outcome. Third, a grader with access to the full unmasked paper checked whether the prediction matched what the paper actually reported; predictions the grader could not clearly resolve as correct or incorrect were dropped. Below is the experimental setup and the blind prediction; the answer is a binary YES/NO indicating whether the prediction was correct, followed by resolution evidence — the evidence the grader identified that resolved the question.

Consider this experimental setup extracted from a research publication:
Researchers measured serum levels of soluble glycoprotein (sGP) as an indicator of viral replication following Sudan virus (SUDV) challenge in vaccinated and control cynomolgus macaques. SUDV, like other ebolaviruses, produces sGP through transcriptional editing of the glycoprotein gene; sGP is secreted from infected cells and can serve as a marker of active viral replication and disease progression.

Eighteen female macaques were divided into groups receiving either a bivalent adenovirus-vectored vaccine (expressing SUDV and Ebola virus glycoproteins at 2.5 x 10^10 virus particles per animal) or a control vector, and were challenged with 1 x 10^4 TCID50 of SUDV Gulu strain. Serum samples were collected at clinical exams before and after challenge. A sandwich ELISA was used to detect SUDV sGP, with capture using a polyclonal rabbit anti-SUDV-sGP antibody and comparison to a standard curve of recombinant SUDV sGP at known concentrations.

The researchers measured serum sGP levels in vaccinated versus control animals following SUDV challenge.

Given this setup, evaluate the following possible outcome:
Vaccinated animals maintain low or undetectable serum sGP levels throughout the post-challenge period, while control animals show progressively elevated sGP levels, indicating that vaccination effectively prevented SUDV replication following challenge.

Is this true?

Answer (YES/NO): NO